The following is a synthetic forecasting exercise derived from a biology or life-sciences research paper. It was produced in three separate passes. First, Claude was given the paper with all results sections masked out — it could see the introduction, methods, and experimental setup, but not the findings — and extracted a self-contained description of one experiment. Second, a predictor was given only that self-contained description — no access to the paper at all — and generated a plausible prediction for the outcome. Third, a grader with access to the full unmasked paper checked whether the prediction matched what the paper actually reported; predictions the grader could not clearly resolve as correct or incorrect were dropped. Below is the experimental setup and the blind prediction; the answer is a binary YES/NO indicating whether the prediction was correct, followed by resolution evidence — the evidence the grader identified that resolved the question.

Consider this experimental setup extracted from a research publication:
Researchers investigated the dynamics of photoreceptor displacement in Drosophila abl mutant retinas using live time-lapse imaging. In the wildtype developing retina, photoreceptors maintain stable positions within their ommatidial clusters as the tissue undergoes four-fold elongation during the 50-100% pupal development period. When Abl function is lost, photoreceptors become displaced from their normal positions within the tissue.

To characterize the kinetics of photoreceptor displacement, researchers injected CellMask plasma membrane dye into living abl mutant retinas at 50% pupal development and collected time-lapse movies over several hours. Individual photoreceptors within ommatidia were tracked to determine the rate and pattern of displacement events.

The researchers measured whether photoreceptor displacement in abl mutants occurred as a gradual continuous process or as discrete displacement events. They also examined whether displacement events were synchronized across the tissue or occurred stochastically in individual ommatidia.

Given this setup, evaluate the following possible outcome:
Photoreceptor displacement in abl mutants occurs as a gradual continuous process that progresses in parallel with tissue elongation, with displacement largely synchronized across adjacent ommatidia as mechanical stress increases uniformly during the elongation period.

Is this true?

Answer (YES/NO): NO